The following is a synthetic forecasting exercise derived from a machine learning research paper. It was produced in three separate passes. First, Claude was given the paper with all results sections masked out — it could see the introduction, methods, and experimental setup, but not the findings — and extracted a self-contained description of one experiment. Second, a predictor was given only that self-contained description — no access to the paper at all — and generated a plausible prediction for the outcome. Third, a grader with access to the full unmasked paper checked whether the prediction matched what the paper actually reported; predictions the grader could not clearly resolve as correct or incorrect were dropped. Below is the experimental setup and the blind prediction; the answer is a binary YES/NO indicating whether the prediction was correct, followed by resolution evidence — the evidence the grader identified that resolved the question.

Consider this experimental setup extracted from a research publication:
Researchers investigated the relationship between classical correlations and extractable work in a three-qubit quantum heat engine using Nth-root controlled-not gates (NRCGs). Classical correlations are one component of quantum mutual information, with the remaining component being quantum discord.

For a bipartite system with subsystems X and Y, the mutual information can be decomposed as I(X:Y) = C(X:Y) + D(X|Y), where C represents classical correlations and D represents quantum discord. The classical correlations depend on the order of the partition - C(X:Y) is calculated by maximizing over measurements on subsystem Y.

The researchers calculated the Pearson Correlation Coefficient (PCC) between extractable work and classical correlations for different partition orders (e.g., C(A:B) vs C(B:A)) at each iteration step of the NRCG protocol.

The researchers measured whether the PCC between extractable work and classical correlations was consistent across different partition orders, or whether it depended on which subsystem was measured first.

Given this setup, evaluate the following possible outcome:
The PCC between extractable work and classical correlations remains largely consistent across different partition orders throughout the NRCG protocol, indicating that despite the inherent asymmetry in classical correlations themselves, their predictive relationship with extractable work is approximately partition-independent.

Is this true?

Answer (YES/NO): NO